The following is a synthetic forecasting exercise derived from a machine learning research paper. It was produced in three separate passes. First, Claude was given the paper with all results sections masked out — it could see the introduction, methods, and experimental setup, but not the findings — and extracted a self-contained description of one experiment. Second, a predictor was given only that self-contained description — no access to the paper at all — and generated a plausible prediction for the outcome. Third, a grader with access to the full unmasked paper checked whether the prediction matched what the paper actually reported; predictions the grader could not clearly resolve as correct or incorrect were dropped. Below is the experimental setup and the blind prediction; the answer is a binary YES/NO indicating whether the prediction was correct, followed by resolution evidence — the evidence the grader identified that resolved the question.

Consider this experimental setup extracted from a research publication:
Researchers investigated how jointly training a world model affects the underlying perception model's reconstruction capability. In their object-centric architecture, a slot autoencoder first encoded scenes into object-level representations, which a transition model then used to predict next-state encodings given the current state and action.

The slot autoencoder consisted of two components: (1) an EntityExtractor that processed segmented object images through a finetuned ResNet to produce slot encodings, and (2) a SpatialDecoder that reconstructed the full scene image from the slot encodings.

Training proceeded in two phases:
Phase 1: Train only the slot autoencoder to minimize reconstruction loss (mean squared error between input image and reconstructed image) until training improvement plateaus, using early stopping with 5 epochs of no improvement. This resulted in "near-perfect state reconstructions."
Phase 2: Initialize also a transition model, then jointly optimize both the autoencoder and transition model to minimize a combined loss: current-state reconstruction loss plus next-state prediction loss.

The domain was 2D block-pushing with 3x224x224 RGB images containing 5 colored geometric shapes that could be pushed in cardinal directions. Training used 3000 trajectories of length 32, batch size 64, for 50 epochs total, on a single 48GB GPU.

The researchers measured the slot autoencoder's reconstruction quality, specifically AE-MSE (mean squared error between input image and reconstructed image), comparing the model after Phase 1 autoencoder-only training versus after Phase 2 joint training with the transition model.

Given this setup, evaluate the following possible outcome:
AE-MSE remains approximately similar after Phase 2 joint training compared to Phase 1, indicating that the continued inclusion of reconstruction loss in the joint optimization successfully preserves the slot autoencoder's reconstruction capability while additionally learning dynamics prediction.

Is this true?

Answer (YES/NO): NO